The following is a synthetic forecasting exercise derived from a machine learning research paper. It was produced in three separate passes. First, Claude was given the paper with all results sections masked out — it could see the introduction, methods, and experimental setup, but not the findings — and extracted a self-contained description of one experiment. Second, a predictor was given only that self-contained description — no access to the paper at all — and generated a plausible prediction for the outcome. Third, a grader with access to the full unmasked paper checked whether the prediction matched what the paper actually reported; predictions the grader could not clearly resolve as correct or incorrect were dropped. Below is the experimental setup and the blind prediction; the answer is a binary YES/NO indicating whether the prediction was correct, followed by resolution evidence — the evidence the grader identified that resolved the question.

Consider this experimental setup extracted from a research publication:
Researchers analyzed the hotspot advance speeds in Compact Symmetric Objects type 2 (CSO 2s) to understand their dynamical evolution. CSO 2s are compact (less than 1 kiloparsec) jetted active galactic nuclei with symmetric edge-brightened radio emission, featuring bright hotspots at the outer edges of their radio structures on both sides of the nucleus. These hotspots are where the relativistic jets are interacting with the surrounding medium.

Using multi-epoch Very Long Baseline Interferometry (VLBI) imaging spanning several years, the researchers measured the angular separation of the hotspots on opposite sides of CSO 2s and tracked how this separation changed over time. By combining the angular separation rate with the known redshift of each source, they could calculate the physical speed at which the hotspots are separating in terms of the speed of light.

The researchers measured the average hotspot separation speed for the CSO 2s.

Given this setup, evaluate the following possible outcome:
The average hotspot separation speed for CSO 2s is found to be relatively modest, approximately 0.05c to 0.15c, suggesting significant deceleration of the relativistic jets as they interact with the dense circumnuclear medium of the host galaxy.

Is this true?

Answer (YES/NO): NO